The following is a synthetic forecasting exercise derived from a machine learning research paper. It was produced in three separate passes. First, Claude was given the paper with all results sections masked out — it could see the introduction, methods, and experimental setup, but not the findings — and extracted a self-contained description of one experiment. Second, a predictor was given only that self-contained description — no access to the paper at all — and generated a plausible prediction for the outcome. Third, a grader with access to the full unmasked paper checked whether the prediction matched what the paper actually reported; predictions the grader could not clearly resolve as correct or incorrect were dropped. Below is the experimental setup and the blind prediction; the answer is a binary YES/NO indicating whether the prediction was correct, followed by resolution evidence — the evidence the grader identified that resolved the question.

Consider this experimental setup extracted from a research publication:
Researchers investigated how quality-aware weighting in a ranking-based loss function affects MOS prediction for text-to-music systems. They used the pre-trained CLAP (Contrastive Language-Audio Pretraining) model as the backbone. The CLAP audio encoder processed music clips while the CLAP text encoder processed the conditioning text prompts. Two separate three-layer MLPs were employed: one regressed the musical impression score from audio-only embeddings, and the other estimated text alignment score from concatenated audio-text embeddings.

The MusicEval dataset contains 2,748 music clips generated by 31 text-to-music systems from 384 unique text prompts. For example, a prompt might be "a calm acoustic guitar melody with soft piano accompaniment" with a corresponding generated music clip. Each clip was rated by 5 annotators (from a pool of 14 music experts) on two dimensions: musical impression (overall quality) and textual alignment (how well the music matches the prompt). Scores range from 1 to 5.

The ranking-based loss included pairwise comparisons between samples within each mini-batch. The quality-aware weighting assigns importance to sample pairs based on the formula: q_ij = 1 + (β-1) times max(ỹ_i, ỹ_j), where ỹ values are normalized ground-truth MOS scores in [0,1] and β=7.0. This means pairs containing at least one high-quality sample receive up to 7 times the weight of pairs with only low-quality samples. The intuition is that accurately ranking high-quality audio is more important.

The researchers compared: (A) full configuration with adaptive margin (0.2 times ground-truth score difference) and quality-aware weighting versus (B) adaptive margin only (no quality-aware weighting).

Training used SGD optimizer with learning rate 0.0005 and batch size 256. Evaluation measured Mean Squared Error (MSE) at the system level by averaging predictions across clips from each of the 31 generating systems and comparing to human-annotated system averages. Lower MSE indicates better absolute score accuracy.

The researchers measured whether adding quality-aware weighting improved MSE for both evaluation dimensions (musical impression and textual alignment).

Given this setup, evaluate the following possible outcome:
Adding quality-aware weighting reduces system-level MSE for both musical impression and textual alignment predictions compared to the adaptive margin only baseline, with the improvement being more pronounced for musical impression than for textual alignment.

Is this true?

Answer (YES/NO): NO